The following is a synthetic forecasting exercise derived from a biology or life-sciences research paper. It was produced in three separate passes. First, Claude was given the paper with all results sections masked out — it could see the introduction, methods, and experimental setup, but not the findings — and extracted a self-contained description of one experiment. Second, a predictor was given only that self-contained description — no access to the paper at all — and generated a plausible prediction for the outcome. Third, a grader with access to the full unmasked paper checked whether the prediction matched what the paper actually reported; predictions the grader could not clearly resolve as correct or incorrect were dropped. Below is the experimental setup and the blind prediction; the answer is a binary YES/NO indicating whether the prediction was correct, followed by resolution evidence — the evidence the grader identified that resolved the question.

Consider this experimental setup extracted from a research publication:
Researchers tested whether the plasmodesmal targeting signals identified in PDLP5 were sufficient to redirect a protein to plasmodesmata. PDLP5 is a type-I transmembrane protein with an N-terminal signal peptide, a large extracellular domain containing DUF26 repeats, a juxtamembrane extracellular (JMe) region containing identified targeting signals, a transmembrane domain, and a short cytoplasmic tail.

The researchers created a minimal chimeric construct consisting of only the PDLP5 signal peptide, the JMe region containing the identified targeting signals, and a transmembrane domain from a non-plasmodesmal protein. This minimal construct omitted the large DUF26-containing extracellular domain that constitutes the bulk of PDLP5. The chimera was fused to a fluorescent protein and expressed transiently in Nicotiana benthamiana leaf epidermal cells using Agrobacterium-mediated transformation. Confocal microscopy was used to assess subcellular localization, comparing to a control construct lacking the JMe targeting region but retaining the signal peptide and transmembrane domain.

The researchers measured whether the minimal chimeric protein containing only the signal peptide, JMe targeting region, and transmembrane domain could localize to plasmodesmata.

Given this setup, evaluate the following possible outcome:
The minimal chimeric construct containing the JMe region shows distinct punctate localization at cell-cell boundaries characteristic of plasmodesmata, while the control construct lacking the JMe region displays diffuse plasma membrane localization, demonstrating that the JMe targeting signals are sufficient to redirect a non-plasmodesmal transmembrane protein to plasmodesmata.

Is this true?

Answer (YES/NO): NO